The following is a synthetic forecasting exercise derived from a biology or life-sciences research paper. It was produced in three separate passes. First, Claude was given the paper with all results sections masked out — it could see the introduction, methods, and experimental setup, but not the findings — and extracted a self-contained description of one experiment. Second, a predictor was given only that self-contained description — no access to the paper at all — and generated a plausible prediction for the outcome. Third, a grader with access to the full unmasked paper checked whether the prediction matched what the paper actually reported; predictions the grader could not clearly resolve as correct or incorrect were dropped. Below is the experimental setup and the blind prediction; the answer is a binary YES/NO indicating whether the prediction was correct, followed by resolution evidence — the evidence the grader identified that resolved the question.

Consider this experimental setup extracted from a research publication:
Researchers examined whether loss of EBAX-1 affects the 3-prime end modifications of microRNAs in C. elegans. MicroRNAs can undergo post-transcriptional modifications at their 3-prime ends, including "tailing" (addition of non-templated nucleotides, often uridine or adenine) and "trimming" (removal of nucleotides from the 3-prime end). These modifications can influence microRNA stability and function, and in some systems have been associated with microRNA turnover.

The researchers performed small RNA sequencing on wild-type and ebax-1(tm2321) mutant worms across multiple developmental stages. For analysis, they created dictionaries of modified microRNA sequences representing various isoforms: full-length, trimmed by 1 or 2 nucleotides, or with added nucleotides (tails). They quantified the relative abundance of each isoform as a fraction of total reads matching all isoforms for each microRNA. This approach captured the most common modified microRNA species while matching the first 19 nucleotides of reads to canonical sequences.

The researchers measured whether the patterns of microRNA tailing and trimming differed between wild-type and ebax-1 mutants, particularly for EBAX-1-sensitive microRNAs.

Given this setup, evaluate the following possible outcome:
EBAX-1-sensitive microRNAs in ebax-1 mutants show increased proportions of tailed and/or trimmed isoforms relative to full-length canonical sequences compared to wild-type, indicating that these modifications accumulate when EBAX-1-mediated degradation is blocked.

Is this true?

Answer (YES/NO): NO